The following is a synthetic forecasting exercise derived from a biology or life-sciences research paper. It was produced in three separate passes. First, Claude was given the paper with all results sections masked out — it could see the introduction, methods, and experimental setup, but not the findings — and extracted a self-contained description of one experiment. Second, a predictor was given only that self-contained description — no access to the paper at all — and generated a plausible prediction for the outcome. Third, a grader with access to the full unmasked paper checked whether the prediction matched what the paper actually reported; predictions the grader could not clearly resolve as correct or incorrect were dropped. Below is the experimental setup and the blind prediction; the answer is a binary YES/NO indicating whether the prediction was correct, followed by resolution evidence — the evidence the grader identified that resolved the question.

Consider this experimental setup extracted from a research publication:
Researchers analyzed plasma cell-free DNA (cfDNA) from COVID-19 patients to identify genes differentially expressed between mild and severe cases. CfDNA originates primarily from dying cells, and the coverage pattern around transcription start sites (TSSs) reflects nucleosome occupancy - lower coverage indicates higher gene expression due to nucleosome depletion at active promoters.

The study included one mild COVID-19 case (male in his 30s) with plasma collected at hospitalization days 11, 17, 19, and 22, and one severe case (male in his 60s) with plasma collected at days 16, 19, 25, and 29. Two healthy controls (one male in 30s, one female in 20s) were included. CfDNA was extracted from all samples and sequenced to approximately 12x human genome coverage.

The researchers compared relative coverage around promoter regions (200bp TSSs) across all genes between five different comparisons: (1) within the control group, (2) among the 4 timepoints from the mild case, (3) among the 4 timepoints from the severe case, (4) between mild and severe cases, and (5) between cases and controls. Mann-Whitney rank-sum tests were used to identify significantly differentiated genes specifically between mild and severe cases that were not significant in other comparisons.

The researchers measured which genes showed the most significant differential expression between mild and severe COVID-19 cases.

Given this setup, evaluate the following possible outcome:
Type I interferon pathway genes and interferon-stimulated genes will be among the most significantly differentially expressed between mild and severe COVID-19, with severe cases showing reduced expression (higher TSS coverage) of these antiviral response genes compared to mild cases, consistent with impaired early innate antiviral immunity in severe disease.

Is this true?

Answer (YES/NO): NO